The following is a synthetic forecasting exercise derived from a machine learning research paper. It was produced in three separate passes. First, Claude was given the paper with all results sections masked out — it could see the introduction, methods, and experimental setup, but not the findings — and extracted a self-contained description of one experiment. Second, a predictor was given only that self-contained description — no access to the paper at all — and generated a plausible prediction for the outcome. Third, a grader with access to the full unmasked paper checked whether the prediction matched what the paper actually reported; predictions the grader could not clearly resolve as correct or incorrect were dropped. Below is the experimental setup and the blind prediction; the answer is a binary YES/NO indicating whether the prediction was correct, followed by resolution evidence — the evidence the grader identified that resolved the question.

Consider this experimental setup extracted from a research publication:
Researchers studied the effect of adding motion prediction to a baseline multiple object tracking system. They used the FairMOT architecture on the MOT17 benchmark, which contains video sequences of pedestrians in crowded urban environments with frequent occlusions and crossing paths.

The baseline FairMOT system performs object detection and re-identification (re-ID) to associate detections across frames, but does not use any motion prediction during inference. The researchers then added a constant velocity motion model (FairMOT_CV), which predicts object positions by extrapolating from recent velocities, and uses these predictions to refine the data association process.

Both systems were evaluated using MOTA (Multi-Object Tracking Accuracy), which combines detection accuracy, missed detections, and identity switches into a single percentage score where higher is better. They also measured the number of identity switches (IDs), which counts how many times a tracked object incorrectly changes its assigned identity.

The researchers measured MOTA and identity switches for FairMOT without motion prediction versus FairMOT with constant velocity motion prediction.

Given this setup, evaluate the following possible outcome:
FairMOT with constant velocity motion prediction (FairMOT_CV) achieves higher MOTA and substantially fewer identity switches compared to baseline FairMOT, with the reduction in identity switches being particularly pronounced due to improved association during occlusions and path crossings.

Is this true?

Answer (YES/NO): NO